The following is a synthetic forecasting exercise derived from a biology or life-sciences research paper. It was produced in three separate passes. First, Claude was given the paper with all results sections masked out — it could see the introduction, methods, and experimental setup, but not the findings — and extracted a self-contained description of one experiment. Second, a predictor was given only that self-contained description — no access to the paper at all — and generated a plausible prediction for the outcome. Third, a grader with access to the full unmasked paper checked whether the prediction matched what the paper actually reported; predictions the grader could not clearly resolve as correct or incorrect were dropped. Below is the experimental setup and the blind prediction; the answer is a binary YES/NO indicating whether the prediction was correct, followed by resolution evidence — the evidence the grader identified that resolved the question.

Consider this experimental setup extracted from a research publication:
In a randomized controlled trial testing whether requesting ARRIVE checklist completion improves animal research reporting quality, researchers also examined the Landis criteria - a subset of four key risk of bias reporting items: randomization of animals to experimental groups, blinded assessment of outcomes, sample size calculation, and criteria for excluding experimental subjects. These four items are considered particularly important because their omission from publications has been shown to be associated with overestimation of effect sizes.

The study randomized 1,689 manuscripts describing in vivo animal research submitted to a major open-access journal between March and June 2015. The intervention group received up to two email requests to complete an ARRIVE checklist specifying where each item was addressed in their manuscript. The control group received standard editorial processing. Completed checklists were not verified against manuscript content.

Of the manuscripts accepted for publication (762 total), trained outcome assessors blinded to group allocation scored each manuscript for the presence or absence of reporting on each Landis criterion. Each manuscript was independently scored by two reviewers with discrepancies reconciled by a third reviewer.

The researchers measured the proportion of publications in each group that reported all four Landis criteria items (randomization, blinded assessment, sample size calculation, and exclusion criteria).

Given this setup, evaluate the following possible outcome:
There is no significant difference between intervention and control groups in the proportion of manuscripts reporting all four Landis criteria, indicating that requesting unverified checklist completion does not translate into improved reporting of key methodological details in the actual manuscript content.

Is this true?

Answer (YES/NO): YES